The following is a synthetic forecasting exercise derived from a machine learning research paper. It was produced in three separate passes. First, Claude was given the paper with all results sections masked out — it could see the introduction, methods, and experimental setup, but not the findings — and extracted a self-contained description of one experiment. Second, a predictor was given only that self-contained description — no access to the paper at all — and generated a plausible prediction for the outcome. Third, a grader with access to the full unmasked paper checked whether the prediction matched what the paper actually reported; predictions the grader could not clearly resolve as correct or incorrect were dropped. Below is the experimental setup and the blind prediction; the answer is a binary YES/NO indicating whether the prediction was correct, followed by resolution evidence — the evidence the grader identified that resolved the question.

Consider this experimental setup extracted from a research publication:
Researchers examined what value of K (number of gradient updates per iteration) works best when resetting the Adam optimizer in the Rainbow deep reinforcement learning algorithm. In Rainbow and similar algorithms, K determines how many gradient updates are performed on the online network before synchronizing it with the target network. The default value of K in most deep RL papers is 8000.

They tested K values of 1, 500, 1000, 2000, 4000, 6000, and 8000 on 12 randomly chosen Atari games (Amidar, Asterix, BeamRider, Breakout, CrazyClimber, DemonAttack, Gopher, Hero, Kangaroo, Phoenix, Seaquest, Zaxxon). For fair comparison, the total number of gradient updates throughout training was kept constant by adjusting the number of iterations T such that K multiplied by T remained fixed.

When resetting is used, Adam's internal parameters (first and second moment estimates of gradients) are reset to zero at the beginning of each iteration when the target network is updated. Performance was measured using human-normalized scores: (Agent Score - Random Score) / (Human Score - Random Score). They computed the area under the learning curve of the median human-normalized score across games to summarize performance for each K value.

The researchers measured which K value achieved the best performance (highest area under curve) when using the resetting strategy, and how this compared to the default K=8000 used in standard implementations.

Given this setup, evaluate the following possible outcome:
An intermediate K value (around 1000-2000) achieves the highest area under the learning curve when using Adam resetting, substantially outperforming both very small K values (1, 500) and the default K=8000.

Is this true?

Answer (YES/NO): YES